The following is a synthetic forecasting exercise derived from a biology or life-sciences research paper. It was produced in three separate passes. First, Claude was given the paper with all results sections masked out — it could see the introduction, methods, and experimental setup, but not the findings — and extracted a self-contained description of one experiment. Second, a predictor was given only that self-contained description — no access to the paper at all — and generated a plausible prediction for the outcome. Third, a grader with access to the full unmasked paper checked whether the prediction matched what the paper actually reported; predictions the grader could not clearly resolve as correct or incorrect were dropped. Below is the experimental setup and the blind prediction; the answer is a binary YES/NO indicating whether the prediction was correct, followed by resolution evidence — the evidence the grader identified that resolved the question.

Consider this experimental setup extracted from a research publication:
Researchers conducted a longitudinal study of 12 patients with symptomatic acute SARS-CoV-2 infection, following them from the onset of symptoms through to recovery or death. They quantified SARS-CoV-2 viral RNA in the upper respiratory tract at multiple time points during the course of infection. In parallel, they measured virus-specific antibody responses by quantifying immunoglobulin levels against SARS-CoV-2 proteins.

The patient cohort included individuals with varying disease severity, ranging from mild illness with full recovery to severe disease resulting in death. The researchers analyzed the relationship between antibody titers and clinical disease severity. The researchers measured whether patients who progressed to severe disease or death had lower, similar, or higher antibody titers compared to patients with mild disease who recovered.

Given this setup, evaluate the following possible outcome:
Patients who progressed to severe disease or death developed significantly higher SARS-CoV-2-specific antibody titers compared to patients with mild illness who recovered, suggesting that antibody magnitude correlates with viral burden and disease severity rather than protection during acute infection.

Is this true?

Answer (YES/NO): YES